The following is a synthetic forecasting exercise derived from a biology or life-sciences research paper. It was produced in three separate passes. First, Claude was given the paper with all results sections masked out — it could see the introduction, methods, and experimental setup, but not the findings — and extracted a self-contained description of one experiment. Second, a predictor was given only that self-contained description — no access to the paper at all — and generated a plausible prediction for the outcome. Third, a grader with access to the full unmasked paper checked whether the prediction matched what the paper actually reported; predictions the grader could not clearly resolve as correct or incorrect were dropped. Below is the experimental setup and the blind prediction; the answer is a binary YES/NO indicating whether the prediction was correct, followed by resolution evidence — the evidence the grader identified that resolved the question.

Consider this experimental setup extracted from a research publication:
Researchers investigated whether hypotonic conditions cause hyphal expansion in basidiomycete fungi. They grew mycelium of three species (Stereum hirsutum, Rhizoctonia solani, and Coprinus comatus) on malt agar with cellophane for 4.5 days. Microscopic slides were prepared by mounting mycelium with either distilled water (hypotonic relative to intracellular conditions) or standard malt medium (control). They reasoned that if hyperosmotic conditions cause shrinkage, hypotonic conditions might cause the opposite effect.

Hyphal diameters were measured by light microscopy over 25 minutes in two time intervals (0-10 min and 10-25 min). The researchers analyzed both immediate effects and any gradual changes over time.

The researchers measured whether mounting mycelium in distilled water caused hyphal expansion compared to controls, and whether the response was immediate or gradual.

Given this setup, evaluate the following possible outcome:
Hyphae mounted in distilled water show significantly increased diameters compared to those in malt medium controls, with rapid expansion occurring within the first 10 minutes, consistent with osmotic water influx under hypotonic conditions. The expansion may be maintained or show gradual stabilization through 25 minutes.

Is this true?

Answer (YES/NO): NO